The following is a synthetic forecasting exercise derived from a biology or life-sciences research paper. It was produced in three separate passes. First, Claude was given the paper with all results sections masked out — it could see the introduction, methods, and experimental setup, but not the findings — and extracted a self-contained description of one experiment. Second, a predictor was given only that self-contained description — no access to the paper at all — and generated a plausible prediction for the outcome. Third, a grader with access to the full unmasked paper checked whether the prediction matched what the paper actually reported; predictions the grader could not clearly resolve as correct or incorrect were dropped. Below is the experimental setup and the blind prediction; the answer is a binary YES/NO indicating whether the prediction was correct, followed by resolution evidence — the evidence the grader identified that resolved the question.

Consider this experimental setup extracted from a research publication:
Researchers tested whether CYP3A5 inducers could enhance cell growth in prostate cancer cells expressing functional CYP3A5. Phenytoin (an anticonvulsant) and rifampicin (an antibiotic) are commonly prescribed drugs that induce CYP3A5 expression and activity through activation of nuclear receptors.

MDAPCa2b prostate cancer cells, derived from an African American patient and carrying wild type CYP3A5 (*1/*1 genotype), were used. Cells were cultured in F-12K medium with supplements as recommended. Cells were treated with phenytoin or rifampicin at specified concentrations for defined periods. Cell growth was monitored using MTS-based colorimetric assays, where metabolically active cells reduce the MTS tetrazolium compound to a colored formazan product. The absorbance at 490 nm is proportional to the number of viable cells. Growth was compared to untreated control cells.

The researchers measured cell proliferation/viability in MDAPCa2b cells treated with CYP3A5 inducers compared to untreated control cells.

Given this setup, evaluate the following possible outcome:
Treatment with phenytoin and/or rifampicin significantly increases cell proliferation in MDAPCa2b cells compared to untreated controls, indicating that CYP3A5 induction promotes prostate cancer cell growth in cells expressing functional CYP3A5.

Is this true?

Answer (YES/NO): YES